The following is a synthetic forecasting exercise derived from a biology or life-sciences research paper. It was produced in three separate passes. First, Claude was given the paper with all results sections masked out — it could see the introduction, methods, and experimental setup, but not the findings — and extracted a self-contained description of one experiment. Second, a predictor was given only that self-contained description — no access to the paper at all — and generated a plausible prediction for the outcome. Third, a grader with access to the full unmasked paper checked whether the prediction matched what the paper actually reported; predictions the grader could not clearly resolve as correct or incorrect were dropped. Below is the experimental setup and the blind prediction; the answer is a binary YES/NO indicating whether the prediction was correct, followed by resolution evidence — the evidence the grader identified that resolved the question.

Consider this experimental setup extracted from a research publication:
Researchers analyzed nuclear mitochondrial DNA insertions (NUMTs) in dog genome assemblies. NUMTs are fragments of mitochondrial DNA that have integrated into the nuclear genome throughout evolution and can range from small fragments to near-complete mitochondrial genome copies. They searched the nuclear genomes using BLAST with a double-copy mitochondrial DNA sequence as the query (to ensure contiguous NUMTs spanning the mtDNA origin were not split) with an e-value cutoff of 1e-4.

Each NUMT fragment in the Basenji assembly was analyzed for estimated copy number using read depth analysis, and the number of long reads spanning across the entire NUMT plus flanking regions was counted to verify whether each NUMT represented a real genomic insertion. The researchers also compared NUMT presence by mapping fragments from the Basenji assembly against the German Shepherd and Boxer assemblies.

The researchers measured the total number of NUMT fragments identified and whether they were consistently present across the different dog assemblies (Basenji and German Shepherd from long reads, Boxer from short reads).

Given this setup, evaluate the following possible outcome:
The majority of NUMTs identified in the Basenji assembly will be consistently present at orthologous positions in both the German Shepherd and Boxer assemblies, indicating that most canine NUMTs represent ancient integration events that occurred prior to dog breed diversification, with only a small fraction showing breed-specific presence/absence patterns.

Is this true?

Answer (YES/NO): NO